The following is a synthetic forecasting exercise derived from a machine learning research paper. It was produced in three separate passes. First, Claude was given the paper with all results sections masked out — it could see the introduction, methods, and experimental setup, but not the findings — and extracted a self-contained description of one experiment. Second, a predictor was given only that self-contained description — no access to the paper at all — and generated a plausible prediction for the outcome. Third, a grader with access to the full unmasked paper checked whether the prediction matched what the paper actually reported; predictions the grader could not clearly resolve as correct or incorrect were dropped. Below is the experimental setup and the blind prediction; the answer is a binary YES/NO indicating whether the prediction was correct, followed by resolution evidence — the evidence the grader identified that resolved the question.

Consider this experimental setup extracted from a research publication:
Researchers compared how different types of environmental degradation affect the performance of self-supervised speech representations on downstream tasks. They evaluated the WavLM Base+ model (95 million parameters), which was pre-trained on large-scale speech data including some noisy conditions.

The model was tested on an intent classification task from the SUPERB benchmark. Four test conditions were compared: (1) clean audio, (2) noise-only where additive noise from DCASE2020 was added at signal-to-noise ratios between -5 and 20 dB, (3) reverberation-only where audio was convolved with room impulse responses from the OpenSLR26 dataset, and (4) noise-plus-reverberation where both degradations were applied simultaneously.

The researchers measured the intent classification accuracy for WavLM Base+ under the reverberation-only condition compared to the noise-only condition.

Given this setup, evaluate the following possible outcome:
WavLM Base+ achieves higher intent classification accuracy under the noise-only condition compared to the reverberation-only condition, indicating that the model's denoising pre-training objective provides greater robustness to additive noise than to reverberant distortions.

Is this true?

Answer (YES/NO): NO